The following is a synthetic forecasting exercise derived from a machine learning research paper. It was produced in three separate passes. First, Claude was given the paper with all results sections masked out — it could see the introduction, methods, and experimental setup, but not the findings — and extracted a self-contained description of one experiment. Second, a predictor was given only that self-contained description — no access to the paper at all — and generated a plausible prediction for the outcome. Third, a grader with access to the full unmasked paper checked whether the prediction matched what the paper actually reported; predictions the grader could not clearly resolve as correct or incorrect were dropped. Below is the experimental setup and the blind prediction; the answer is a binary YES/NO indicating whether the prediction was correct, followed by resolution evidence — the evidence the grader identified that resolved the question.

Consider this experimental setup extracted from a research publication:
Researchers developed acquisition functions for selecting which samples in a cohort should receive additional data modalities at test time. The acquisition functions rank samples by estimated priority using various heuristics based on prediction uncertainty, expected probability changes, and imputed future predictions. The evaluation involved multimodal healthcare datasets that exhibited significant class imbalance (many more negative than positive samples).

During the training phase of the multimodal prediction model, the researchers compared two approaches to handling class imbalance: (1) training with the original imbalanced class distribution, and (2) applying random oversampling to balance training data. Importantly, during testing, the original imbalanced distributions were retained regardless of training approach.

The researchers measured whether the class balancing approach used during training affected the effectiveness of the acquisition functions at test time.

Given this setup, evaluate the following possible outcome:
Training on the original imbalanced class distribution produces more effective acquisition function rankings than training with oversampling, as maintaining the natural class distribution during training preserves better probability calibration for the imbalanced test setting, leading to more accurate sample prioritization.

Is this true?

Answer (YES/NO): NO